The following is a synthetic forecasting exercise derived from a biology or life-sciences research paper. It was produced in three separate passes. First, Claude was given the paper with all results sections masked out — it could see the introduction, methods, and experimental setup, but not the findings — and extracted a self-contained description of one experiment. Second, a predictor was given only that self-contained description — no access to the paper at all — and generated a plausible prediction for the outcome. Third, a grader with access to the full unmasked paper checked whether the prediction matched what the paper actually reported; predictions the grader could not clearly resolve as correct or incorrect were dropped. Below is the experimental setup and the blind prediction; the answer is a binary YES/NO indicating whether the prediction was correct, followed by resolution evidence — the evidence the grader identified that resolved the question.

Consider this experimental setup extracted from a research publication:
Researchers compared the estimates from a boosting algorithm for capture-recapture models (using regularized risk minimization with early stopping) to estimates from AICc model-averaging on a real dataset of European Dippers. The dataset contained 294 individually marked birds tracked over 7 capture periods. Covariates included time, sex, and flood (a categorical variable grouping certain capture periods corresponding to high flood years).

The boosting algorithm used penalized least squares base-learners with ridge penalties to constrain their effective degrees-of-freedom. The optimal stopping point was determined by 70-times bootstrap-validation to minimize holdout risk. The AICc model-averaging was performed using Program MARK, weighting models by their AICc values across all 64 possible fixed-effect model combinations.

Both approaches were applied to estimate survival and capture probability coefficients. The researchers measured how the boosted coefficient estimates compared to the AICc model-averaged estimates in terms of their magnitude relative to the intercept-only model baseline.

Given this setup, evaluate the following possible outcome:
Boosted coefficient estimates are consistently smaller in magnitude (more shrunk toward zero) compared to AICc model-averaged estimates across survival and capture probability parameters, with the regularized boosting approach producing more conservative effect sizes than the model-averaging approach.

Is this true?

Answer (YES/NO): NO